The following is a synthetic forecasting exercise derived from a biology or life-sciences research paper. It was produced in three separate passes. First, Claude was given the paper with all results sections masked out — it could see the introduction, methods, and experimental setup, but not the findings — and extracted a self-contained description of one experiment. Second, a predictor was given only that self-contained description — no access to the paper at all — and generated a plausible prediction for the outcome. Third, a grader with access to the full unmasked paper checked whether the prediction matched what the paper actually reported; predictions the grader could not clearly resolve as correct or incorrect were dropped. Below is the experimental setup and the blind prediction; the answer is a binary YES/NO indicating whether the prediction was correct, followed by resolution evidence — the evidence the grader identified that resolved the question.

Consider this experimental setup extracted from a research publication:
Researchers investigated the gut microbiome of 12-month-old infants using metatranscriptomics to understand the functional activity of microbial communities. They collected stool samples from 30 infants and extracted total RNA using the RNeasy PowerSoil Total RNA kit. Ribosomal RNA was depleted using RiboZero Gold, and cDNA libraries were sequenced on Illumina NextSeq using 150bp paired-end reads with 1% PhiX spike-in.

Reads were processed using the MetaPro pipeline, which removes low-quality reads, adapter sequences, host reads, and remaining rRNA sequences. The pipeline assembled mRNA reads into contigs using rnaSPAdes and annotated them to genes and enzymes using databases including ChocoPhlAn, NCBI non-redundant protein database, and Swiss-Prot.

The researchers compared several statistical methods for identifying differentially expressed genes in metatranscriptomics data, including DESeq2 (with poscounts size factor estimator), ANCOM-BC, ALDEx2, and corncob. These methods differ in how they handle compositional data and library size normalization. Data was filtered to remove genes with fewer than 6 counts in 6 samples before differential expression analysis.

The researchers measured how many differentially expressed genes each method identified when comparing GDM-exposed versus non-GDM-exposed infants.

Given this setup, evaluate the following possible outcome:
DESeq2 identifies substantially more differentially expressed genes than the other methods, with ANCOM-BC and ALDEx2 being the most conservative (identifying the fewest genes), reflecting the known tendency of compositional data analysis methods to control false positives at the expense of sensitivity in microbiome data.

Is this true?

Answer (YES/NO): YES